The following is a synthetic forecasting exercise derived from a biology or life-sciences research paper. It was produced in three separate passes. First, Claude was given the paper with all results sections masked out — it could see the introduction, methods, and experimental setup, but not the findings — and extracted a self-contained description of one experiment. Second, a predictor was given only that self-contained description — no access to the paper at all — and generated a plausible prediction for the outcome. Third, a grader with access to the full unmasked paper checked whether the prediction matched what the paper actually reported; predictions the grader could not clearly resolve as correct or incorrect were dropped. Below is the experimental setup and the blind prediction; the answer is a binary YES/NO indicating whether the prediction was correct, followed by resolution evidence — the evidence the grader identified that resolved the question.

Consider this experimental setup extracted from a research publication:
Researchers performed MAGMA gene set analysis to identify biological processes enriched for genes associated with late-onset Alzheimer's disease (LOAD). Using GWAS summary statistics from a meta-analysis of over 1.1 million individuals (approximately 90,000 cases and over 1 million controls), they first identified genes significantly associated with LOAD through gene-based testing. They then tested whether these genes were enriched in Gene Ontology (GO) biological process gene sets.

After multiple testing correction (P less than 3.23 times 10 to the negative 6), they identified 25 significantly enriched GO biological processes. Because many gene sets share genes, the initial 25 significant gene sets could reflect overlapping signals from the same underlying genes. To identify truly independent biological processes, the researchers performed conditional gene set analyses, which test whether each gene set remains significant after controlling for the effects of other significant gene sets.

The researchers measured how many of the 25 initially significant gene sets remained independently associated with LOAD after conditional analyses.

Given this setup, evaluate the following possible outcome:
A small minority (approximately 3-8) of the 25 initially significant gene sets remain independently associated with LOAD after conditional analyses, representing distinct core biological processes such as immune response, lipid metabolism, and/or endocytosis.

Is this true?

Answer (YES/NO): YES